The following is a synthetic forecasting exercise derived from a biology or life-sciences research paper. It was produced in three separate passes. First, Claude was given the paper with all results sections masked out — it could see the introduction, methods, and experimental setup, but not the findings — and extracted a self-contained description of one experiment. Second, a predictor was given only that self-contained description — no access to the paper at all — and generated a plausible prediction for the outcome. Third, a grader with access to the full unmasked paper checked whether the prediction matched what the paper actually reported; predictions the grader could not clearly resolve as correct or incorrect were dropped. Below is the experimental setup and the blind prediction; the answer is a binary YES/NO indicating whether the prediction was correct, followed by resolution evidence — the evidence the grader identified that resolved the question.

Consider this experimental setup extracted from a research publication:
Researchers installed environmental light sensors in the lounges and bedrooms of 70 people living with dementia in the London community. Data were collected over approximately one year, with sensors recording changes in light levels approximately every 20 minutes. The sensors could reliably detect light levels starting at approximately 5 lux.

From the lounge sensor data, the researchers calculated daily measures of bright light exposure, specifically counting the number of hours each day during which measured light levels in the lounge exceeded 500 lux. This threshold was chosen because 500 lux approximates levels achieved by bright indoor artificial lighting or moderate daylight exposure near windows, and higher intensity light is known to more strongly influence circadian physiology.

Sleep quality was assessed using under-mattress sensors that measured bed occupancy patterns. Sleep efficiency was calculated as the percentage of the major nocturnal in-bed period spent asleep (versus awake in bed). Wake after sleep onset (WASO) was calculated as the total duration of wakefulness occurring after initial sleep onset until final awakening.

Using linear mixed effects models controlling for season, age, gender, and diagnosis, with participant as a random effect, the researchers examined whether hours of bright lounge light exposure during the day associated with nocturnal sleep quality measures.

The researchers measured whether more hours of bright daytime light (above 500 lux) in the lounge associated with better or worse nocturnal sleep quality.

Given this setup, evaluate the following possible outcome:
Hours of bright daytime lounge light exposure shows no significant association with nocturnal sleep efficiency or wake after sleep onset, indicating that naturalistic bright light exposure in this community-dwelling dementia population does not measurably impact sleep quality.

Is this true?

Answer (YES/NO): NO